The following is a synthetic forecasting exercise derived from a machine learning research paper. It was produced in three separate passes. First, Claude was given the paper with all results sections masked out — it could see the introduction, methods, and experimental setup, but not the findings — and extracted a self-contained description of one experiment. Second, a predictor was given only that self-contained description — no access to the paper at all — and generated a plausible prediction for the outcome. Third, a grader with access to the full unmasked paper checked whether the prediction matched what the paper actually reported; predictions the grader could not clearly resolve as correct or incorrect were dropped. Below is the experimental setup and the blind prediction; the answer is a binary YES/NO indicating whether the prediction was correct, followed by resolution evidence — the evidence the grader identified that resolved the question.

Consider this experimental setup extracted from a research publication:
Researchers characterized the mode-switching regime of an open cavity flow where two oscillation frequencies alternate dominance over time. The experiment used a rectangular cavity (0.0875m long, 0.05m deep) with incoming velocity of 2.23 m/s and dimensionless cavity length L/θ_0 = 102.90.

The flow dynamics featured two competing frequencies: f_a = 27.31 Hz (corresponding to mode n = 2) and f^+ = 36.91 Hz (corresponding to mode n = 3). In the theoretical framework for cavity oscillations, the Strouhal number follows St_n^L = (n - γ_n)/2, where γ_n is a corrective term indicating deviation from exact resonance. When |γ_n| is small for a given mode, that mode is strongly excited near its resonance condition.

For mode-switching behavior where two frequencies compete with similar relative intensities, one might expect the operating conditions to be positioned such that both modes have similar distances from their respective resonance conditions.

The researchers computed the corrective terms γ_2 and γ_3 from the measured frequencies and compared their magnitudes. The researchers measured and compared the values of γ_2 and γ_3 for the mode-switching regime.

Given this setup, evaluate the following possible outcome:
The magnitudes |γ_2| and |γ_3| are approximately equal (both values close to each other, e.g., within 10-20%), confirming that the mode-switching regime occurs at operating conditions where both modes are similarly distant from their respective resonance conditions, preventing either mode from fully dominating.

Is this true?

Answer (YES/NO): YES